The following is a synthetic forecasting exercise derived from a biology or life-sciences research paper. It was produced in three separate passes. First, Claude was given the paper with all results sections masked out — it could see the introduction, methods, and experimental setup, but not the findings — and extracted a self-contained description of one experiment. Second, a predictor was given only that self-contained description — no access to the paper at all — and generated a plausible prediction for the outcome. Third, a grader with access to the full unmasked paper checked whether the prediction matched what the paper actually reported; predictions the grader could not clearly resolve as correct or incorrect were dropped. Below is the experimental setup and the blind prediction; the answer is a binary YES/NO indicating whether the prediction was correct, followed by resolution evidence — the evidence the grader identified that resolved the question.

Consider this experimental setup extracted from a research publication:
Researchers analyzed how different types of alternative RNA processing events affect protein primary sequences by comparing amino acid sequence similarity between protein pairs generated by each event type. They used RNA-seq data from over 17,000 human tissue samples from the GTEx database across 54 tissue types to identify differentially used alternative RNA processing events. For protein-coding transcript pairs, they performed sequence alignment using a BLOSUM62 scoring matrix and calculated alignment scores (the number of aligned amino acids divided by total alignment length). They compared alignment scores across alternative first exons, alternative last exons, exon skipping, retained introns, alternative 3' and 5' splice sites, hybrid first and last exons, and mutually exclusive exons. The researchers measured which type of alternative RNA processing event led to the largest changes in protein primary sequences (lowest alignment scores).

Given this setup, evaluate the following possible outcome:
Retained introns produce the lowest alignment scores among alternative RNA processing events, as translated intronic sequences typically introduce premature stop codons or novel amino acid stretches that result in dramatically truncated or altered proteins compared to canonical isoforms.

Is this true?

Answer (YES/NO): NO